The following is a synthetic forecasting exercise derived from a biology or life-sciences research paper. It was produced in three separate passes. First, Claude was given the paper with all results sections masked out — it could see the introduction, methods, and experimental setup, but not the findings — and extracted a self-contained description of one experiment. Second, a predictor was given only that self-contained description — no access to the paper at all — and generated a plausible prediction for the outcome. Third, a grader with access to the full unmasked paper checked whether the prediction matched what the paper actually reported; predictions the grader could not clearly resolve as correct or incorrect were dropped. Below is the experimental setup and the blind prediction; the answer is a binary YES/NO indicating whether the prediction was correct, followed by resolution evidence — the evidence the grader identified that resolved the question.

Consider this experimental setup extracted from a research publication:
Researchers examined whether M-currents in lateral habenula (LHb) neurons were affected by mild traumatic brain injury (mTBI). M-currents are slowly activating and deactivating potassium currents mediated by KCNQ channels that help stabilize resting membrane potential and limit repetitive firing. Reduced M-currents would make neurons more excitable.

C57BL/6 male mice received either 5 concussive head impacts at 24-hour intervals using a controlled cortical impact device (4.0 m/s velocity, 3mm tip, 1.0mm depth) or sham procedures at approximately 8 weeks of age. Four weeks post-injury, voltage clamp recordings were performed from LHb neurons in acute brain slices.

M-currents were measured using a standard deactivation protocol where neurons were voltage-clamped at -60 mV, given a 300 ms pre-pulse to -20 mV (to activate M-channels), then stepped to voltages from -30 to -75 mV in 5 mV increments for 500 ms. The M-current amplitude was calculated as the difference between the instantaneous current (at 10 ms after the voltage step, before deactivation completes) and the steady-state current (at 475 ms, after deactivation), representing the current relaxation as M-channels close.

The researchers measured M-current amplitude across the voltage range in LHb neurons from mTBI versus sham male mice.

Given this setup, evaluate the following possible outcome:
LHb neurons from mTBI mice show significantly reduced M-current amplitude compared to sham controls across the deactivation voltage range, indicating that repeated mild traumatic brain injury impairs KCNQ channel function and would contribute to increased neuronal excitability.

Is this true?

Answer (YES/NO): YES